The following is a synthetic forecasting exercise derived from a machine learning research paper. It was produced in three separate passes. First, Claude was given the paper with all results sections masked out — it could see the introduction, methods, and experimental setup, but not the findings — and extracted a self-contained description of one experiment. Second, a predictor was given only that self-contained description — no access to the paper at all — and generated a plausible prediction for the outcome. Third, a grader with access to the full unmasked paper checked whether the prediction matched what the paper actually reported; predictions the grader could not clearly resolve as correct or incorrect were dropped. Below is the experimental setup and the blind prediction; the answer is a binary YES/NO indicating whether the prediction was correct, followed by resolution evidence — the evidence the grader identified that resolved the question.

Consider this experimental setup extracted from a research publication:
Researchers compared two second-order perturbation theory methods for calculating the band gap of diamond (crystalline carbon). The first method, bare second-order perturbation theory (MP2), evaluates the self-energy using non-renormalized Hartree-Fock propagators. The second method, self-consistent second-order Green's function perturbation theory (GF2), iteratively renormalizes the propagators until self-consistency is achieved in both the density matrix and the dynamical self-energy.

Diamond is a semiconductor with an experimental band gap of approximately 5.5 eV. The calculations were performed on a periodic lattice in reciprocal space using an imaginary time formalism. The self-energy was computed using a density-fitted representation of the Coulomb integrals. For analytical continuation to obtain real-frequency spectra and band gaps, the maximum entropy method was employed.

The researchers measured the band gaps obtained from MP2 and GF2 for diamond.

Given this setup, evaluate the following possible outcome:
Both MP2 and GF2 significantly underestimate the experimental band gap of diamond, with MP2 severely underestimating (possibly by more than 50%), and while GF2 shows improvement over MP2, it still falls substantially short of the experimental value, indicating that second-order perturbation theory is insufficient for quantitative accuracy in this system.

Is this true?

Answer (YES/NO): NO